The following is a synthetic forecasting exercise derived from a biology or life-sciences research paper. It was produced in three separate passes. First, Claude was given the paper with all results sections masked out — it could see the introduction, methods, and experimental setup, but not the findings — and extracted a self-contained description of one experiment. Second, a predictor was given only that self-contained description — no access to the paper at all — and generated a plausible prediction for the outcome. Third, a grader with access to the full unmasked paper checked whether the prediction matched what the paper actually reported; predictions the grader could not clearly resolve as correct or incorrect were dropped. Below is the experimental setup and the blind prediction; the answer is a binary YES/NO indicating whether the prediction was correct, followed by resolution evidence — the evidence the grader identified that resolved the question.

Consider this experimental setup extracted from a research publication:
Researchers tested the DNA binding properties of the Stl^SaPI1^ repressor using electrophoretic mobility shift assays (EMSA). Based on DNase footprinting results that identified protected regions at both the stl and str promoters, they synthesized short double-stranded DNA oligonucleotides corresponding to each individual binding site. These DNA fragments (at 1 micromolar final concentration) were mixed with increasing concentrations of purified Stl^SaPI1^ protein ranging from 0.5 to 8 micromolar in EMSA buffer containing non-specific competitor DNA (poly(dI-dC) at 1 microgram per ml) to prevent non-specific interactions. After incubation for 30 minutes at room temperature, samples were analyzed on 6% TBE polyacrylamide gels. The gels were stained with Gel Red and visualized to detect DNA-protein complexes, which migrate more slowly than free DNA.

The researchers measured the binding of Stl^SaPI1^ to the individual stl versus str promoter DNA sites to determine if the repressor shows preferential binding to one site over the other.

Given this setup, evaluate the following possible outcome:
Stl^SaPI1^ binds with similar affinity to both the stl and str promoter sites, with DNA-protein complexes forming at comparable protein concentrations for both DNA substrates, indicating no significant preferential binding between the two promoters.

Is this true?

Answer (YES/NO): NO